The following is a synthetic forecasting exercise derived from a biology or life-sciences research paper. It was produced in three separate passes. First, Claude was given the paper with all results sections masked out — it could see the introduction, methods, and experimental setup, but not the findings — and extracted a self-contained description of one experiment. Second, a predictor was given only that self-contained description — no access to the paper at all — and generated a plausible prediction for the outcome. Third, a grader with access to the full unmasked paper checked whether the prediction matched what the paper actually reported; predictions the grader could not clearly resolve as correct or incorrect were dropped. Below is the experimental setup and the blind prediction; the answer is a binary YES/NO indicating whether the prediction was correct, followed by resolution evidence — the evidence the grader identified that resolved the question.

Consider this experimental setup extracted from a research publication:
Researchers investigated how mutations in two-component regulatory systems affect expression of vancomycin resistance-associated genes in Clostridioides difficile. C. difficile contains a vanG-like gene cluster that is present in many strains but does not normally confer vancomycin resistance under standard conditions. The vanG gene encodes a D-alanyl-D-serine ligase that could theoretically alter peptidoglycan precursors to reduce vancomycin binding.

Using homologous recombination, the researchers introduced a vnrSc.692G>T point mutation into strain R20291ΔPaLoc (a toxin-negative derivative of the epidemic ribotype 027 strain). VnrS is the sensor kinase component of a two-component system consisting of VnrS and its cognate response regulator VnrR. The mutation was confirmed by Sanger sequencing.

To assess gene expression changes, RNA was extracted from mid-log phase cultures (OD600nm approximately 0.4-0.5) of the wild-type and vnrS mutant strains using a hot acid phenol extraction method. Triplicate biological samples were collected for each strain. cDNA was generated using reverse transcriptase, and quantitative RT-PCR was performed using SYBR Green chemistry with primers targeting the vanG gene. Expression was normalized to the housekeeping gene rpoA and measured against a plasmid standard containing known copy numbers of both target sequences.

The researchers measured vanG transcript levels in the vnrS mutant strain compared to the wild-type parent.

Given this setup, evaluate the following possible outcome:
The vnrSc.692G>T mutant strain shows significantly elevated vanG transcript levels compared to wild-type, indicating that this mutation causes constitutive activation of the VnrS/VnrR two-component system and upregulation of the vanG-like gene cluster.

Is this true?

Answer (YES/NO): NO